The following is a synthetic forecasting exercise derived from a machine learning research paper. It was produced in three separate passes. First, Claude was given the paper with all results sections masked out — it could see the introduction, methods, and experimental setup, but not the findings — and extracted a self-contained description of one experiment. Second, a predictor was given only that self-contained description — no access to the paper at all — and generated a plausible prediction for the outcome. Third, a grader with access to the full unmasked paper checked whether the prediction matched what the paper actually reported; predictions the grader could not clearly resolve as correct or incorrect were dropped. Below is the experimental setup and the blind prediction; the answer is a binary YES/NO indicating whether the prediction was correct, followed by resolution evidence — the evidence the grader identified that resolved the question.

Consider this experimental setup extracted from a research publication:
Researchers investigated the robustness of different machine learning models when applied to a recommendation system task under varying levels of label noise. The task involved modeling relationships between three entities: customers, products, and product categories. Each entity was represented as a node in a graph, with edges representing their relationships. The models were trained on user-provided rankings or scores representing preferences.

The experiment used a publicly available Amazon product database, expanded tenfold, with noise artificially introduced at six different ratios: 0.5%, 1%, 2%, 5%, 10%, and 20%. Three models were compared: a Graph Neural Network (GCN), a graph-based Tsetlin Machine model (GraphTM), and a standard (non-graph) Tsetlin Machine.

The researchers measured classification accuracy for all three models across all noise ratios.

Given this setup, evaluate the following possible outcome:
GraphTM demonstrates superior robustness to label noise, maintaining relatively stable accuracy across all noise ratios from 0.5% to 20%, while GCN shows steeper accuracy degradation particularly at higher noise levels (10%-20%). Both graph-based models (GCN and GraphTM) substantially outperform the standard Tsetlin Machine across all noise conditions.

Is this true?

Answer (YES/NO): YES